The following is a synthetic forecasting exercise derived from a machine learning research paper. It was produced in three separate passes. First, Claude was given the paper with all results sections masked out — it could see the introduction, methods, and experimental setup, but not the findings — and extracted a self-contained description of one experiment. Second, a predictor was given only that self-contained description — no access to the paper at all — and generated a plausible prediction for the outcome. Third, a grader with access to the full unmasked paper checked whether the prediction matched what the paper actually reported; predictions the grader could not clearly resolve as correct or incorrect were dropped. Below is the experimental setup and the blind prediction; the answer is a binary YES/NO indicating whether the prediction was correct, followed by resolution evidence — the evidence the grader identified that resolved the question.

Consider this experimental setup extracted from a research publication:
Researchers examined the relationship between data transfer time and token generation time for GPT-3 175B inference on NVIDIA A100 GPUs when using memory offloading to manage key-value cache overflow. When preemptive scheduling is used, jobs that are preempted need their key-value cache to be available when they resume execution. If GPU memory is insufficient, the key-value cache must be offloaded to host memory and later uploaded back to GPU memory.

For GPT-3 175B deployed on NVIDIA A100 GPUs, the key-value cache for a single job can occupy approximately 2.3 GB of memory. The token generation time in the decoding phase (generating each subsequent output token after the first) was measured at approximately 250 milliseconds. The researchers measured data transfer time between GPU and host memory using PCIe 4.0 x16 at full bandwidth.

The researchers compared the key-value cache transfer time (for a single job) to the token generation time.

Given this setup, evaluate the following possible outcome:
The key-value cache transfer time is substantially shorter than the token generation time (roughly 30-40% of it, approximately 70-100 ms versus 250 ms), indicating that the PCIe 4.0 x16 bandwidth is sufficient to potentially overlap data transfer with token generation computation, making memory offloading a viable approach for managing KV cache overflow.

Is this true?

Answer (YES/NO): NO